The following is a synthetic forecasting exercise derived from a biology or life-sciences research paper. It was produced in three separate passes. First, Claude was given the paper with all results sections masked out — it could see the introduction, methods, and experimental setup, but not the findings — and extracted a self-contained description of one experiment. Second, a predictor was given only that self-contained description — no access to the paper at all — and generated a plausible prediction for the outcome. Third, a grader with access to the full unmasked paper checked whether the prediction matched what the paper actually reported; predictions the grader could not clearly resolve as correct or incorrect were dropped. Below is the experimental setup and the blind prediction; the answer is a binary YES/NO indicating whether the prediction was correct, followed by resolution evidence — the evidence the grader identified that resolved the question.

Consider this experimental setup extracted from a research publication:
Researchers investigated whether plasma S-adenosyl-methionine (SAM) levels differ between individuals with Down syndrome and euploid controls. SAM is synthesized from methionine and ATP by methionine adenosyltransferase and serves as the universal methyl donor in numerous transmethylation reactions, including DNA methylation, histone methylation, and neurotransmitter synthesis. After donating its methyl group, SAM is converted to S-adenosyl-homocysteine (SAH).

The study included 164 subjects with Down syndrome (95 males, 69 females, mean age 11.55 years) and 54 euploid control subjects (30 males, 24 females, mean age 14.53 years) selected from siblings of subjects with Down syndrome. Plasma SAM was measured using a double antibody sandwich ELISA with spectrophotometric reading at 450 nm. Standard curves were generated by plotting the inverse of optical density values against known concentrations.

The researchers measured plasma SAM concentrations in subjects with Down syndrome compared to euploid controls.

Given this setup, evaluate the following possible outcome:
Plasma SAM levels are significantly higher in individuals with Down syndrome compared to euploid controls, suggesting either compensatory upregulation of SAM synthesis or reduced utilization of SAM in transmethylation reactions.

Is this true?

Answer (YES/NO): NO